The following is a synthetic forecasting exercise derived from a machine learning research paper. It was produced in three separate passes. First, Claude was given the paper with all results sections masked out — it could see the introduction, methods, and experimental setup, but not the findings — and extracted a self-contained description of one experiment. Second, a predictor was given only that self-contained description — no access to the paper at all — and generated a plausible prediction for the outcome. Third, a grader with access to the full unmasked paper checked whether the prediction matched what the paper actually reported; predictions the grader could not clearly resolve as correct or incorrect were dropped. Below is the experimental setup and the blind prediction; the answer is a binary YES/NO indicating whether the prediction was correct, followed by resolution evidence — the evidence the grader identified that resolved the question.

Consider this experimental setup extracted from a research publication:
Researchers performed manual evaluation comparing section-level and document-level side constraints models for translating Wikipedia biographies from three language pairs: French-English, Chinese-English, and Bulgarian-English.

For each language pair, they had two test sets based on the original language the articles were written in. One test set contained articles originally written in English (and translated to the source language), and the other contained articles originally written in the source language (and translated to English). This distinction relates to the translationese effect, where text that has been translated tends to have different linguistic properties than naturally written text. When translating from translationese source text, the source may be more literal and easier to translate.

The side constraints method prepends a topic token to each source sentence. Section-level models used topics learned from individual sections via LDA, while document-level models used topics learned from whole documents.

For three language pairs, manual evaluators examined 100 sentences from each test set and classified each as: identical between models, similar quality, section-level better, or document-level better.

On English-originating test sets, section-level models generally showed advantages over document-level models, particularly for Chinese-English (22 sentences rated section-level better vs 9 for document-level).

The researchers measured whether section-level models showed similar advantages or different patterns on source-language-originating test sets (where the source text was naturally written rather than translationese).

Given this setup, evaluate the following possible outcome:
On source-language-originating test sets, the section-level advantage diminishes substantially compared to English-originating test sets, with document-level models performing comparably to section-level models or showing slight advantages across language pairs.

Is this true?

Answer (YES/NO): YES